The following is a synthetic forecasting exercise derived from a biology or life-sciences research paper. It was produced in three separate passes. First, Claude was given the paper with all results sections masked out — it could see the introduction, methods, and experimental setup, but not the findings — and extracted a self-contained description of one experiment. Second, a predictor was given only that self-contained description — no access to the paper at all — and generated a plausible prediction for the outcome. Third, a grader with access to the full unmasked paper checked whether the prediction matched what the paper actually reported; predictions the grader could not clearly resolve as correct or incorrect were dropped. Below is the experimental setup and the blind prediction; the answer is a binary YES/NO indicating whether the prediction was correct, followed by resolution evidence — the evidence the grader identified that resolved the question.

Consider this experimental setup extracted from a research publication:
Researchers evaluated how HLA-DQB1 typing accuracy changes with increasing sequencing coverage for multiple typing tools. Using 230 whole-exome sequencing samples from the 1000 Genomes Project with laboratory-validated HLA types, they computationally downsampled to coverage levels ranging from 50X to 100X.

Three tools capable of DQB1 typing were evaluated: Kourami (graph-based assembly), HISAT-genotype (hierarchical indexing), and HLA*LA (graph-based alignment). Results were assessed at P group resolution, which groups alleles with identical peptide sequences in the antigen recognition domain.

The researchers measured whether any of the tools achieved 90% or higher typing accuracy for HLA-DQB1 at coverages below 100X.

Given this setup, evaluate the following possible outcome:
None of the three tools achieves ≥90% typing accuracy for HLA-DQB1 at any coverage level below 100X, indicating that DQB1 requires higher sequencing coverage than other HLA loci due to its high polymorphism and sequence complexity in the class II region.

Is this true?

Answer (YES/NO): YES